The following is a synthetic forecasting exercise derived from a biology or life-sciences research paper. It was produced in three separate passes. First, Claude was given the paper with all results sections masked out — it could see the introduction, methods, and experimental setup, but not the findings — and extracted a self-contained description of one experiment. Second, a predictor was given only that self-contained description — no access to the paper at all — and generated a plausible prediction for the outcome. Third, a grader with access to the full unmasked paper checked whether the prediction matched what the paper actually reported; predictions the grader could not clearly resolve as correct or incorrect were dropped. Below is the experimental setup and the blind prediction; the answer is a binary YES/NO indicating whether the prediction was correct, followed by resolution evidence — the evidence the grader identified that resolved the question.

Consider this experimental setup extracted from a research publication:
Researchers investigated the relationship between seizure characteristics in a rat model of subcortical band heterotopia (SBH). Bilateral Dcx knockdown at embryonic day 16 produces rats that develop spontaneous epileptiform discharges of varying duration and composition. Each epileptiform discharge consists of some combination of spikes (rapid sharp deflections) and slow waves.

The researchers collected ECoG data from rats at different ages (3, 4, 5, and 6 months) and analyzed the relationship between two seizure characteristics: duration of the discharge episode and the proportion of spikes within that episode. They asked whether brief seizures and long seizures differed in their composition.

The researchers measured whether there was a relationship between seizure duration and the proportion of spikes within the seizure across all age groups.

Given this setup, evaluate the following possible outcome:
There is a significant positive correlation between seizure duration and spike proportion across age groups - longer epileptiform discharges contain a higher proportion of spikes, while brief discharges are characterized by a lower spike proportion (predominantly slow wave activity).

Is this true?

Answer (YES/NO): NO